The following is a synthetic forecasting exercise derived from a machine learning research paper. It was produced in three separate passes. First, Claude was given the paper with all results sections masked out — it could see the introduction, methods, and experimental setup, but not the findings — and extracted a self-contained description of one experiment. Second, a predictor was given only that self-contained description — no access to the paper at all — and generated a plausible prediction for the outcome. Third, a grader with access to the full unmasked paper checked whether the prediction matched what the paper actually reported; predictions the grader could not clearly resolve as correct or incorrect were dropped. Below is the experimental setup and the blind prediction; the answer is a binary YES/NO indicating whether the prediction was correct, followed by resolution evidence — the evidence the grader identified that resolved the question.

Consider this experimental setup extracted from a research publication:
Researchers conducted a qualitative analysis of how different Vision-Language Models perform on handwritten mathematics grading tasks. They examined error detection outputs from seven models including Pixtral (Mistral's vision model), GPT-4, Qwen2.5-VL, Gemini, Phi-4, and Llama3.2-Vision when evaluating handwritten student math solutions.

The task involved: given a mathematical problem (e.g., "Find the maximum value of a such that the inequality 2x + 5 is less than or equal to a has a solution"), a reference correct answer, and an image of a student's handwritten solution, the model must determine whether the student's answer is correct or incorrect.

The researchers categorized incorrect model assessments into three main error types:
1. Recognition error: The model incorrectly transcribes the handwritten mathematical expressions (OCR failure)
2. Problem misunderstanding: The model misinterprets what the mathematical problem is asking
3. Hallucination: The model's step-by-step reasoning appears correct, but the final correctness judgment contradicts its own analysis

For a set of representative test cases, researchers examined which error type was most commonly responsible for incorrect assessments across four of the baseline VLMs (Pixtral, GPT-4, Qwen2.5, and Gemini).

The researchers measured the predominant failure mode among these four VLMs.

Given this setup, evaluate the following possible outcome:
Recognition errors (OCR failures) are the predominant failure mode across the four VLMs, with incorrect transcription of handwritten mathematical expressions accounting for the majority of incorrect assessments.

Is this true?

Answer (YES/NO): YES